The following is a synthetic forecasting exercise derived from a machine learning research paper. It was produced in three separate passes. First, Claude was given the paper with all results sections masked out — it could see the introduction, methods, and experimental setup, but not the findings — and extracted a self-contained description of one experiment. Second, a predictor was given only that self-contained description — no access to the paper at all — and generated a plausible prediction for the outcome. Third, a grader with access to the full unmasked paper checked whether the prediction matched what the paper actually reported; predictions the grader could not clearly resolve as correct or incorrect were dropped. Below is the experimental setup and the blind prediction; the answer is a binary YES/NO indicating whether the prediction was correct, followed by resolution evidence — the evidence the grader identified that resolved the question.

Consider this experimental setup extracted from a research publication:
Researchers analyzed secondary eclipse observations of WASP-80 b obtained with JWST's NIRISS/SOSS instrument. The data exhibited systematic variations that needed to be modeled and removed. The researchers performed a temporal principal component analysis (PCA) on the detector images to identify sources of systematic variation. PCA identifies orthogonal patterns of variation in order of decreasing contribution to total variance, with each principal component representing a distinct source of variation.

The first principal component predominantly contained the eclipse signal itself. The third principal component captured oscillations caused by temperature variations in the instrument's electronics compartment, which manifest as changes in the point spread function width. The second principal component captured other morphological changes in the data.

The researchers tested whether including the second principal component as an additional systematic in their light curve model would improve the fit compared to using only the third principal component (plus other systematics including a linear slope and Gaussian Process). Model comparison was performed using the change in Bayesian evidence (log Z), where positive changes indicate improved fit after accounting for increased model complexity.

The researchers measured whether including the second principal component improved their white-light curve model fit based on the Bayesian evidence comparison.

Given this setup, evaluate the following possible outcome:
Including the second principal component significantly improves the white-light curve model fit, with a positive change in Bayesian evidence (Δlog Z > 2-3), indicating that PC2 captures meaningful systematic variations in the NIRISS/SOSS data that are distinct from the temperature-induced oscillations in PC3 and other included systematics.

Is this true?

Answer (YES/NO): NO